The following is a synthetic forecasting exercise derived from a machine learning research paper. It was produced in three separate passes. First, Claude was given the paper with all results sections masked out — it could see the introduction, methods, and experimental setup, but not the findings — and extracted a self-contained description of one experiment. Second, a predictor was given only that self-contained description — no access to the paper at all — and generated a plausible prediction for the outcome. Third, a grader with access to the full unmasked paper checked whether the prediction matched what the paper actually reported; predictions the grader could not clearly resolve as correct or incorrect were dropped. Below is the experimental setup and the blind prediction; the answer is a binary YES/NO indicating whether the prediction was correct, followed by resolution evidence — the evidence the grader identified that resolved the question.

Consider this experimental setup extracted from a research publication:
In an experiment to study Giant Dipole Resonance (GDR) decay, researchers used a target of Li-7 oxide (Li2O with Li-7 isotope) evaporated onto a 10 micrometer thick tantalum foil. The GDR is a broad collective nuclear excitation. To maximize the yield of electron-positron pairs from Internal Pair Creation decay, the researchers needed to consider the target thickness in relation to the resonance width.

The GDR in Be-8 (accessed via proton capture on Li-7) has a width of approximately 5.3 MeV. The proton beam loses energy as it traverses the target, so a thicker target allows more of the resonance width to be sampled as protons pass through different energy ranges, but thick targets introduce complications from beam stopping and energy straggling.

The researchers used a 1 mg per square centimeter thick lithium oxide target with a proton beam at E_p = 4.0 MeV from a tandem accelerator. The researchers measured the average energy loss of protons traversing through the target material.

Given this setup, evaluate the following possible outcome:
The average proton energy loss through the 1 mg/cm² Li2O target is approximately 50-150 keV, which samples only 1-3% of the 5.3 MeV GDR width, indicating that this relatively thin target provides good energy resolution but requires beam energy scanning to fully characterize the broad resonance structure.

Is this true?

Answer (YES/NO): YES